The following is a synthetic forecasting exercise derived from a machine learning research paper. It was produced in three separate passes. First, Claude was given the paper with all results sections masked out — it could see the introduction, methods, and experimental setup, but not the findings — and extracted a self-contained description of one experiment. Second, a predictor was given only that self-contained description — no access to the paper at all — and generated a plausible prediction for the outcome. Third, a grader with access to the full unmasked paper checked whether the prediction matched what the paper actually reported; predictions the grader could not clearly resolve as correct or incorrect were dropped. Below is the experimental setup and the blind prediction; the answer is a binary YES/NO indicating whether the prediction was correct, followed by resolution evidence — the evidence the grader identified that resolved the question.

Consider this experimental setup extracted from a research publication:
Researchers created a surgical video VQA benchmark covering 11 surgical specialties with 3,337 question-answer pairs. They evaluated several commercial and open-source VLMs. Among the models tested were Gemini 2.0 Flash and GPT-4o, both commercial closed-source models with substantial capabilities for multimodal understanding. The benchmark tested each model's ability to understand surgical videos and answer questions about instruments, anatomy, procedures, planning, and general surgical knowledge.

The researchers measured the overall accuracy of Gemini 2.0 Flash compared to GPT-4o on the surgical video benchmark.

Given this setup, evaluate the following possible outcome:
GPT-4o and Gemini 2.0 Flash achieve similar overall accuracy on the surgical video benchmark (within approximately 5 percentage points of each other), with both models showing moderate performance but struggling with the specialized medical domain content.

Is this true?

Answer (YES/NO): NO